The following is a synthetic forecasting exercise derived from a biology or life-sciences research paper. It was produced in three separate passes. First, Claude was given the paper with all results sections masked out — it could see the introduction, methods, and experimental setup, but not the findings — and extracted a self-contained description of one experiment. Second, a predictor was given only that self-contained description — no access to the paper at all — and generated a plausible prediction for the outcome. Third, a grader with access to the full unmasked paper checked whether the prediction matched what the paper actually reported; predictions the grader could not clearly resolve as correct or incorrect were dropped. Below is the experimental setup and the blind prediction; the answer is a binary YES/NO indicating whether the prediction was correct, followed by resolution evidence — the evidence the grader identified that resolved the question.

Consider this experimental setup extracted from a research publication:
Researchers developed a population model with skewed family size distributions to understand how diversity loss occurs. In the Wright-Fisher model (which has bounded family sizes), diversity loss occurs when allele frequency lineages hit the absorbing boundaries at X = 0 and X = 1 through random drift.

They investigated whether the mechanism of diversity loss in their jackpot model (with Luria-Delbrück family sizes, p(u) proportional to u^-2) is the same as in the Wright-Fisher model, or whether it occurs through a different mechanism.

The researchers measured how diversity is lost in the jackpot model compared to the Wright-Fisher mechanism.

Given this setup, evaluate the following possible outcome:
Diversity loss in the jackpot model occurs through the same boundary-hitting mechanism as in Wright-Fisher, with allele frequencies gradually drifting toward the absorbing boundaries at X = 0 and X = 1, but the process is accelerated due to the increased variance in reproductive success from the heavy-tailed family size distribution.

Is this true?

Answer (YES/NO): NO